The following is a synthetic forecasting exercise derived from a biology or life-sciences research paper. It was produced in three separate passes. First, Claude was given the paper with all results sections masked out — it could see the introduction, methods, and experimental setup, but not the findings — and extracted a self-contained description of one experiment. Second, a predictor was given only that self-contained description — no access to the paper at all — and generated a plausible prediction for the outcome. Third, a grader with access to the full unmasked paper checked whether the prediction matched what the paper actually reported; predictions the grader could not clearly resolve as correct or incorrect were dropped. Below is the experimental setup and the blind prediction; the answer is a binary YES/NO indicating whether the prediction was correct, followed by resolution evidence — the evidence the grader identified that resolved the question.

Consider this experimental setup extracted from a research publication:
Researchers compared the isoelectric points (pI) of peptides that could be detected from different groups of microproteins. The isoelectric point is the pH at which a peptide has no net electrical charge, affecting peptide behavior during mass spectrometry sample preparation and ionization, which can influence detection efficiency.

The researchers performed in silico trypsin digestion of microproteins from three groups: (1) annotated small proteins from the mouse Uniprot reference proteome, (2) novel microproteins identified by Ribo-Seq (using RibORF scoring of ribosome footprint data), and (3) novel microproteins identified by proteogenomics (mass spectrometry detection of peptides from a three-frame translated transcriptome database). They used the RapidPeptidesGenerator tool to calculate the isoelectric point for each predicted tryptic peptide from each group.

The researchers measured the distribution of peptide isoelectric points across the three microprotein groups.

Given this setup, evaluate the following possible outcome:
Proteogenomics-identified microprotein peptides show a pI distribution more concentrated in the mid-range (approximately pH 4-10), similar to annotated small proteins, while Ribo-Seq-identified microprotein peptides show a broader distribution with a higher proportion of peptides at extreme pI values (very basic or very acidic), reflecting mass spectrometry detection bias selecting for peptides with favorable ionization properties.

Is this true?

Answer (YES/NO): NO